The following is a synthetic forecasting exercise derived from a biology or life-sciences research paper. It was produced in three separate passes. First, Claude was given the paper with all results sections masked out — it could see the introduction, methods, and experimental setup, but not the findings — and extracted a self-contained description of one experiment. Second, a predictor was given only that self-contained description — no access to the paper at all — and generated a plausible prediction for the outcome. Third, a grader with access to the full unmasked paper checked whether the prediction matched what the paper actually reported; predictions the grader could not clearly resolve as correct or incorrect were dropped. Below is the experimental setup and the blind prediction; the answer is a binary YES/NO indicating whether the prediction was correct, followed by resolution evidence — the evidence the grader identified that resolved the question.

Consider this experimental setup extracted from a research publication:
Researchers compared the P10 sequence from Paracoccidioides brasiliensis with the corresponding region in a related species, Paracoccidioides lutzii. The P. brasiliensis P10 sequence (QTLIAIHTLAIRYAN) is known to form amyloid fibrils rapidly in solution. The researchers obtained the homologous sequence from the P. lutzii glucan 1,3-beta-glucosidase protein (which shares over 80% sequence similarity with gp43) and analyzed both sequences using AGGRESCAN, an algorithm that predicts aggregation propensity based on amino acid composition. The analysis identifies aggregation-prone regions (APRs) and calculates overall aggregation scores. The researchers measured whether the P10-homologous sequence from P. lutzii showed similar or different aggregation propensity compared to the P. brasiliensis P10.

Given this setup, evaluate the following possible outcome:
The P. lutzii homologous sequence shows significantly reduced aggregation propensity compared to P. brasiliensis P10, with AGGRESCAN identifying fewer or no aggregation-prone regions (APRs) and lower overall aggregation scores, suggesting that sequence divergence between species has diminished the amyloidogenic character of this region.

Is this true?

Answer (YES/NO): YES